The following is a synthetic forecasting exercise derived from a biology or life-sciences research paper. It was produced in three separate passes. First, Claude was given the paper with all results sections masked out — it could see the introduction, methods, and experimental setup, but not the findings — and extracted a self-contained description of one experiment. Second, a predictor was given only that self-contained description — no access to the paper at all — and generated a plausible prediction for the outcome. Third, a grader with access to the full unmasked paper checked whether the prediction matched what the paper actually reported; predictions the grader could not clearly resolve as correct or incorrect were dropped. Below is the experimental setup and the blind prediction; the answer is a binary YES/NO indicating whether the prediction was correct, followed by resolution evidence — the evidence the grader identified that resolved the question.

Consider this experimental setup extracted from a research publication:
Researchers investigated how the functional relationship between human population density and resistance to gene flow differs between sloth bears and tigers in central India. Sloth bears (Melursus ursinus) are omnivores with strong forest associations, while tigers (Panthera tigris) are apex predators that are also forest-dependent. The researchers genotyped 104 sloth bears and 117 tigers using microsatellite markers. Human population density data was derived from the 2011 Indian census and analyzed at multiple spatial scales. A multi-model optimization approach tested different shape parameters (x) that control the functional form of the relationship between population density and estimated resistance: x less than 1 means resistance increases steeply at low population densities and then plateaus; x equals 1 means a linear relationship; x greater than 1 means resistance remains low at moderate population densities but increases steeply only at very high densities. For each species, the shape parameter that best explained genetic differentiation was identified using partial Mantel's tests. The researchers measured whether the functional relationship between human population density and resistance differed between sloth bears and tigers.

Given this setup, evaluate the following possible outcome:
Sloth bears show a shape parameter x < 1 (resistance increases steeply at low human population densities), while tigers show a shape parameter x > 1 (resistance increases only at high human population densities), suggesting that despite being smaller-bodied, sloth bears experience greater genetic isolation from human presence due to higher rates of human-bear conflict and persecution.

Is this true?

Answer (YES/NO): NO